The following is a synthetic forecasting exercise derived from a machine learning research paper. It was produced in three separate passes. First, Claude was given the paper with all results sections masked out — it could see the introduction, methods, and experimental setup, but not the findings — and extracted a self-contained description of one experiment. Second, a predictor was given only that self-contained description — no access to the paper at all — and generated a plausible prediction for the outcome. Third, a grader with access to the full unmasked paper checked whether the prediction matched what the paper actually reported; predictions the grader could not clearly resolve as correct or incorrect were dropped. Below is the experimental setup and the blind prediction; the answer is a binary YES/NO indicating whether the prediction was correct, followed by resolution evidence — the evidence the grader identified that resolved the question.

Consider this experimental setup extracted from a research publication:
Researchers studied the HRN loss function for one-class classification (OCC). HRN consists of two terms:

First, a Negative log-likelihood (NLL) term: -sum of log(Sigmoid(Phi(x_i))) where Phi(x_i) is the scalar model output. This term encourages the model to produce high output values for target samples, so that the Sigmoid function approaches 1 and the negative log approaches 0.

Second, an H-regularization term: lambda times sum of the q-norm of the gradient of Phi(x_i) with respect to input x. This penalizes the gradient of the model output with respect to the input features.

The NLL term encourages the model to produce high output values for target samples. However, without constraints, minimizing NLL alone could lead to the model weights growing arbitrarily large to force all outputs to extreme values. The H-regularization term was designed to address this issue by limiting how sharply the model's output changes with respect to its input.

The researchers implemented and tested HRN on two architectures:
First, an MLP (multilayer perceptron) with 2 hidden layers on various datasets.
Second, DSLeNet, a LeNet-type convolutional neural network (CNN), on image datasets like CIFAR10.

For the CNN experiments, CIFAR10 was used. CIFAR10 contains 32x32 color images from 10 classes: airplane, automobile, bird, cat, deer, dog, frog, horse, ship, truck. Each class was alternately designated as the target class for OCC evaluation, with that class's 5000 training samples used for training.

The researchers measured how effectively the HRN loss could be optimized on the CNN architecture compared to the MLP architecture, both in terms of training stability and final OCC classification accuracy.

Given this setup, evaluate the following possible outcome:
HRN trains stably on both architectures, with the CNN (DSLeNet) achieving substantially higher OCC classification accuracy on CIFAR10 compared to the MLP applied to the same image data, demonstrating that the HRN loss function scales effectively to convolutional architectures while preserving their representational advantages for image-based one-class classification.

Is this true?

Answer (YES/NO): NO